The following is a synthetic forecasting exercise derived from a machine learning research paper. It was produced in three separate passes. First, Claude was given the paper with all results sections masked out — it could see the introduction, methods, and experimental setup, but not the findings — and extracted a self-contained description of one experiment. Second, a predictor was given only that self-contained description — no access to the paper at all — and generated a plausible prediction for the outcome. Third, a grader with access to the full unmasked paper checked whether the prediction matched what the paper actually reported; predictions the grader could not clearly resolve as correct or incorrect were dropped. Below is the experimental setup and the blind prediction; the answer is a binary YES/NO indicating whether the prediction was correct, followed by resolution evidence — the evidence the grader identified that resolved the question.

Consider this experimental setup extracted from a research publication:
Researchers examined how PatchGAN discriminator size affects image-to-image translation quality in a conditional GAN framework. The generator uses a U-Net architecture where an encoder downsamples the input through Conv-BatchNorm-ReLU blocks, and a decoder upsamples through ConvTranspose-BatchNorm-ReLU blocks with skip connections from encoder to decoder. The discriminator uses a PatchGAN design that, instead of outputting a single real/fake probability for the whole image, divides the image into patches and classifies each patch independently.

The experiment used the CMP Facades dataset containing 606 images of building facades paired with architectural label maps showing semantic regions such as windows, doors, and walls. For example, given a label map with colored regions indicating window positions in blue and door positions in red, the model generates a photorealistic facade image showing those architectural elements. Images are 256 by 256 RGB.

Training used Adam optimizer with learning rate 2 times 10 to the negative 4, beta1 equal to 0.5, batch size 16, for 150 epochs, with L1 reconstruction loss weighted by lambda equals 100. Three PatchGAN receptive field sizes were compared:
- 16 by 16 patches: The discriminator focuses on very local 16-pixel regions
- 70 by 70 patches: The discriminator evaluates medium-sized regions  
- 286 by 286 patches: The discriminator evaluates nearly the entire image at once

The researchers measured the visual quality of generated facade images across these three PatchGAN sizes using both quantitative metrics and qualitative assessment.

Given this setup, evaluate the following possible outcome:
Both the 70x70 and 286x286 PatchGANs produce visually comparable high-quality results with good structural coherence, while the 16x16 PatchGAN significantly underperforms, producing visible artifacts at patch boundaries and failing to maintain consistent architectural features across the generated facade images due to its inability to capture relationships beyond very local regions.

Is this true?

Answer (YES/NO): NO